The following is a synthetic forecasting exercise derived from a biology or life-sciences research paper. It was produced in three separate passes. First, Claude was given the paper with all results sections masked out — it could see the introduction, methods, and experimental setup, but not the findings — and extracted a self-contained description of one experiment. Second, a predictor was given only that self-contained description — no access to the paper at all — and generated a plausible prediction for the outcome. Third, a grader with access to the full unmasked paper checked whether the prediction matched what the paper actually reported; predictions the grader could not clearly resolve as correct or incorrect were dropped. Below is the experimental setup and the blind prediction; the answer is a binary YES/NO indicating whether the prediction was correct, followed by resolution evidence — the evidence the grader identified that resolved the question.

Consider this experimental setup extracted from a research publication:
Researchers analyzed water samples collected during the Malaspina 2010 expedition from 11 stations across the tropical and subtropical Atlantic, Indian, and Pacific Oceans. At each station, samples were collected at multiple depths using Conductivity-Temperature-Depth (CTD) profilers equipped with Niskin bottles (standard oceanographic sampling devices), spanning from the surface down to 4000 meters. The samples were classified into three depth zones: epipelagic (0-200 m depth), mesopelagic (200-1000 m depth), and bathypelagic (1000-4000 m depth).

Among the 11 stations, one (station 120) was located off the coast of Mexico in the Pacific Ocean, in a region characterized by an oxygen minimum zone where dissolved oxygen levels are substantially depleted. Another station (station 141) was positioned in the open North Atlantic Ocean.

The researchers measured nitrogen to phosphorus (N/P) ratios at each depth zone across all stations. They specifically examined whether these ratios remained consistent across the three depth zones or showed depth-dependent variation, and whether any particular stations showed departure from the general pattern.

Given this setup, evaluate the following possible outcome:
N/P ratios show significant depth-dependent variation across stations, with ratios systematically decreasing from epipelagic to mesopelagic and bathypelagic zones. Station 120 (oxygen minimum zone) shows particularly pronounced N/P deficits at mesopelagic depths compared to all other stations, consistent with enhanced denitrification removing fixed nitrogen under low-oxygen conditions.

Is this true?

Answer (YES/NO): NO